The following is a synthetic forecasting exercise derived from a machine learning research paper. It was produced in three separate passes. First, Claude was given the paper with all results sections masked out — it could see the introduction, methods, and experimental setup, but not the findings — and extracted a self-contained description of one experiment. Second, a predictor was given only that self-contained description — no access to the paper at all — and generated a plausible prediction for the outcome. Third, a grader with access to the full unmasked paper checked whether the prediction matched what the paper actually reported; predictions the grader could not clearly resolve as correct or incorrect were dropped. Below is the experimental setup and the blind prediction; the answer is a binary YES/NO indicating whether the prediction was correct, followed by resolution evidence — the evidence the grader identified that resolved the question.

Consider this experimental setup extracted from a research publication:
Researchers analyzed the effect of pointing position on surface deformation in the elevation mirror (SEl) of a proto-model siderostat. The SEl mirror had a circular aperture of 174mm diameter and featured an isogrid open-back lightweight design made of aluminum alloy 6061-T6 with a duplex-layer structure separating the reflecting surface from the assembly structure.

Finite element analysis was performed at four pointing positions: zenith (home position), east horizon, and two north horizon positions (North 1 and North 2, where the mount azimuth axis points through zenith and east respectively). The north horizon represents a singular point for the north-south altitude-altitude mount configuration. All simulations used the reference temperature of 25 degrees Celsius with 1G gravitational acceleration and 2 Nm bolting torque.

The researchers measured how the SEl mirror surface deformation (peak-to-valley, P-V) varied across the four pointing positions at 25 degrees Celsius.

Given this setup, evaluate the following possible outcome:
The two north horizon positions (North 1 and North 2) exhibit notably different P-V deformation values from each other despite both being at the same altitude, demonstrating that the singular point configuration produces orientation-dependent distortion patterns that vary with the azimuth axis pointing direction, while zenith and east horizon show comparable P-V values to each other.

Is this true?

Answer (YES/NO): YES